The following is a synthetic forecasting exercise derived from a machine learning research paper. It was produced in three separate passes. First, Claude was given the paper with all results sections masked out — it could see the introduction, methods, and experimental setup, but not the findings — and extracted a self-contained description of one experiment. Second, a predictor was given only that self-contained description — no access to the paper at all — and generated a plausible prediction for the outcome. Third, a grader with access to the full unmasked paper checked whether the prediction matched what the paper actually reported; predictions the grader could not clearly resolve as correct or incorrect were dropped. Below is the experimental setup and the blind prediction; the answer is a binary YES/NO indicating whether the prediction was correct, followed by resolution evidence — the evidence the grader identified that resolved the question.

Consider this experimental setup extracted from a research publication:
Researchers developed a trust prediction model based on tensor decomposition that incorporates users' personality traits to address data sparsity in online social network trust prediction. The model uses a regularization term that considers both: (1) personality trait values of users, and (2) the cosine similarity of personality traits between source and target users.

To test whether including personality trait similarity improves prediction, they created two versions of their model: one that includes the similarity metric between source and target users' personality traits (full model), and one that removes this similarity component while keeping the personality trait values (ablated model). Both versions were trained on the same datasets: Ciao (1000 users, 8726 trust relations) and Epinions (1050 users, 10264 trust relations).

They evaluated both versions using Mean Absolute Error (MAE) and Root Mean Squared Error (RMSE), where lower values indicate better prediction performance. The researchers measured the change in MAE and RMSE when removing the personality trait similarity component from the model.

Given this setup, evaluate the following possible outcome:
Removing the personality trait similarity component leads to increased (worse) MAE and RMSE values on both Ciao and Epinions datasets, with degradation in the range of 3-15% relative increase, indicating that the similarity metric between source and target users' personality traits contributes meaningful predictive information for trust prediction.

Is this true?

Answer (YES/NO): NO